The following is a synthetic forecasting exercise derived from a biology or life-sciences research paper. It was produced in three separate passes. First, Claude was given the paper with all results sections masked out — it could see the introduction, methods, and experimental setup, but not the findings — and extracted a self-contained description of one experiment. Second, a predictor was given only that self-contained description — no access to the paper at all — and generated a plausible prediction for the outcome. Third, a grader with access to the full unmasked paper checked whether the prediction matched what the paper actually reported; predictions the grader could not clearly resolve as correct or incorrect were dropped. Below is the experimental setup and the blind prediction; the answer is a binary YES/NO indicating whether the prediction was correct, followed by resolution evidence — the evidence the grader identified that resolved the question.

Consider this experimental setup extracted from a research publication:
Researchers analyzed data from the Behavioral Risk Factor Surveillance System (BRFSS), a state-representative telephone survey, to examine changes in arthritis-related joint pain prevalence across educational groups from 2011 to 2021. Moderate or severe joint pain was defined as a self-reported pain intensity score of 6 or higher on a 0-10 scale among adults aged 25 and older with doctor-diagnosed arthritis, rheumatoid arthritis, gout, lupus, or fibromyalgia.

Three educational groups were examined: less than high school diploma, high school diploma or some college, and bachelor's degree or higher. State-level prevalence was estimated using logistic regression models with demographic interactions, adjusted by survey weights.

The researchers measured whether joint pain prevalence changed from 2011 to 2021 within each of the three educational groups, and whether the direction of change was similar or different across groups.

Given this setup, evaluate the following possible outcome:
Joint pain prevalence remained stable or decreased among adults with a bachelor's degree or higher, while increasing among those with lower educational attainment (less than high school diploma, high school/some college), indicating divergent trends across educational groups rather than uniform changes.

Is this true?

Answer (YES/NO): NO